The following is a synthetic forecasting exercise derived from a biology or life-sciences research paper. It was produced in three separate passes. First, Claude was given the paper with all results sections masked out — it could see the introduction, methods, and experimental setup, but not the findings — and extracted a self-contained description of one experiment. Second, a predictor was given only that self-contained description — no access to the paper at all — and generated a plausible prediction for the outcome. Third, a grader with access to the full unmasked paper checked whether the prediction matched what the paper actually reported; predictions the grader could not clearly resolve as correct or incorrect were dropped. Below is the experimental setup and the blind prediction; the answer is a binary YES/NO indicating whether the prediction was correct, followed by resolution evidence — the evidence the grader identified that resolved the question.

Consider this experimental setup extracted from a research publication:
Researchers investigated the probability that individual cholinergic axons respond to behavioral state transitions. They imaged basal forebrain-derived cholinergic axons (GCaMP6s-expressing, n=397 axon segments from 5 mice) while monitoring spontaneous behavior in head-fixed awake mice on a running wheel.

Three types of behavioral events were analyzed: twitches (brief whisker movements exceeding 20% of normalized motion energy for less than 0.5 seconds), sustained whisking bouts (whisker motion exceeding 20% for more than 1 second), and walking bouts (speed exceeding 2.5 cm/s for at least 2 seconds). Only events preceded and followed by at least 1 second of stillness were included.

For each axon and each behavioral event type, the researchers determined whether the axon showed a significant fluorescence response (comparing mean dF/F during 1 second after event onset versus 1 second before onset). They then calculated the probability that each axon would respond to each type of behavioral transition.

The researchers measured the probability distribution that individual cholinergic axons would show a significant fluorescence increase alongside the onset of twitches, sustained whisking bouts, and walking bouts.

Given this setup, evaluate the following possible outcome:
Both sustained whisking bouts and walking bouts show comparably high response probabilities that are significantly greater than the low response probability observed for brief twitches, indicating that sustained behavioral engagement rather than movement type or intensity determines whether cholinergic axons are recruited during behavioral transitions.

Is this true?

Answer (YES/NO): NO